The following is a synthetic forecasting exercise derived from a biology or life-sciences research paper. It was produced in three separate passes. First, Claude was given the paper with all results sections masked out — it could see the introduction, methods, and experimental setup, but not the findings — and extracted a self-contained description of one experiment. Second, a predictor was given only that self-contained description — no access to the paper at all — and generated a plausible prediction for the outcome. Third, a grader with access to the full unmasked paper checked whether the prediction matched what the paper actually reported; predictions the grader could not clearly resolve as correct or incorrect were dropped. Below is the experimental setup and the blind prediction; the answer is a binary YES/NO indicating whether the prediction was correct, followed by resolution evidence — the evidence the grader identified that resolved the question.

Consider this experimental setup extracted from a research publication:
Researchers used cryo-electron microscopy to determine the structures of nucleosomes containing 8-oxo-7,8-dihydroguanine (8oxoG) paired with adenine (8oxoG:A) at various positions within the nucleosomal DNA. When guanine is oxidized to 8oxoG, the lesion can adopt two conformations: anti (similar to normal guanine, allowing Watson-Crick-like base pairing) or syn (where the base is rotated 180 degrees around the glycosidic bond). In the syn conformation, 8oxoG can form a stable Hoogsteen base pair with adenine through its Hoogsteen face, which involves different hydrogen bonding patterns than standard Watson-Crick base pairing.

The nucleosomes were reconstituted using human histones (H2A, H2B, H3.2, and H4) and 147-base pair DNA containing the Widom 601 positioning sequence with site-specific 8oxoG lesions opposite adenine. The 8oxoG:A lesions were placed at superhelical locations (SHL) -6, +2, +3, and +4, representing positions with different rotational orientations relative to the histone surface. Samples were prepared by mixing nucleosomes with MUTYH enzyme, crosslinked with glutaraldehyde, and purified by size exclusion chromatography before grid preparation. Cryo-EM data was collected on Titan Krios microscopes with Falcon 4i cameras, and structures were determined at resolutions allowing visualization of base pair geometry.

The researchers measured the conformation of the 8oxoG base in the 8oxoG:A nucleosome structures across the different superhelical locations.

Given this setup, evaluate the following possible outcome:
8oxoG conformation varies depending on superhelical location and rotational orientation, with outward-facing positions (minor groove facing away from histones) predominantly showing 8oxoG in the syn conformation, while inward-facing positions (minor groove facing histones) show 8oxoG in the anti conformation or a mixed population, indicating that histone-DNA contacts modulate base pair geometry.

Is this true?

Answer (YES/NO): NO